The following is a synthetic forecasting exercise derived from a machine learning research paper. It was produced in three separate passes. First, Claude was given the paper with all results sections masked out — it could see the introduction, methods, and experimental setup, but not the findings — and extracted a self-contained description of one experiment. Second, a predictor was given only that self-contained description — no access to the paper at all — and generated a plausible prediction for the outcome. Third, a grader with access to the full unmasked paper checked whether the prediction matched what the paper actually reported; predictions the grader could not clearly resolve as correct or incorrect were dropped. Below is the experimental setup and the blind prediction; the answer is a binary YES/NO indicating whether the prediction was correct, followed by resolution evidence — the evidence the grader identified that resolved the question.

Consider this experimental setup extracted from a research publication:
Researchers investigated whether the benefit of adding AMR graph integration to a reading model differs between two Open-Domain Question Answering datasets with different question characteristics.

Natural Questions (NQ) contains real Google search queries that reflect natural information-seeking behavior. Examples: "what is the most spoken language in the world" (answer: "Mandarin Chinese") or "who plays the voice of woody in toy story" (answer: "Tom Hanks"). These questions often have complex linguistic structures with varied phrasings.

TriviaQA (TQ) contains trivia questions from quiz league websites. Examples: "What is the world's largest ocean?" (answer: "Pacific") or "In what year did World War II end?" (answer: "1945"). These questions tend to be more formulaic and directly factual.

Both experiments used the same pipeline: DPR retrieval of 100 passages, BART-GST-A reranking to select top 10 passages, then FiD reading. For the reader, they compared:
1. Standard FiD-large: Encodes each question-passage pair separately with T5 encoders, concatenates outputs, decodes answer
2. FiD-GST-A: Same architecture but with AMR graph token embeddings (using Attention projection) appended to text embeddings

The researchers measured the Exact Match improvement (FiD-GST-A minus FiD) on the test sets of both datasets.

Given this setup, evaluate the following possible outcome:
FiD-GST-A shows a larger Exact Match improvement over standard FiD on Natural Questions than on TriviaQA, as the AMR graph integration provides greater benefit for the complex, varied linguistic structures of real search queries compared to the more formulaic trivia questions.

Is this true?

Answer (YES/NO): NO